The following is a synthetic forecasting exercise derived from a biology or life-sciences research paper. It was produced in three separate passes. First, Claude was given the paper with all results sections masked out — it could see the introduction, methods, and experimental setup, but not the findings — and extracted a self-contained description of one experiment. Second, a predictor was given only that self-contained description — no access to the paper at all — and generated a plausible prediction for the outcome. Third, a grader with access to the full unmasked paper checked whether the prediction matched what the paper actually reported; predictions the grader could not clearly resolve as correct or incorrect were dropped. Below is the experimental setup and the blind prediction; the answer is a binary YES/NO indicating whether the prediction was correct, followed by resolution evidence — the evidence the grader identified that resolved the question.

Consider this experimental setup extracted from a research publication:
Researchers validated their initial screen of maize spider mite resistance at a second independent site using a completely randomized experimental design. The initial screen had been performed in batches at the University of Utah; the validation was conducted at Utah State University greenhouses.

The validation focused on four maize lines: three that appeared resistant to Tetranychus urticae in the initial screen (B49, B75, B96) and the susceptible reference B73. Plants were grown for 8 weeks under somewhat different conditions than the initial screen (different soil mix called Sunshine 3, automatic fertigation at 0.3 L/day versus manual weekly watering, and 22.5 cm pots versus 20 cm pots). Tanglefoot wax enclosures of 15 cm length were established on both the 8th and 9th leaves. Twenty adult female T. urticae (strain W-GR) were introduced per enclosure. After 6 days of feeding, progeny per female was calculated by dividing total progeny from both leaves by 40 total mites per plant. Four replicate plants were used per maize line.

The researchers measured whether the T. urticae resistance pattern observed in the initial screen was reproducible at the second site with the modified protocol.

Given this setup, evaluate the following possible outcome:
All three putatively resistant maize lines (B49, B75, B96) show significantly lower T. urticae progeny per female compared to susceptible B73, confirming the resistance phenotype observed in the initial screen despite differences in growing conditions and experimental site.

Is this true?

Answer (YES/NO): YES